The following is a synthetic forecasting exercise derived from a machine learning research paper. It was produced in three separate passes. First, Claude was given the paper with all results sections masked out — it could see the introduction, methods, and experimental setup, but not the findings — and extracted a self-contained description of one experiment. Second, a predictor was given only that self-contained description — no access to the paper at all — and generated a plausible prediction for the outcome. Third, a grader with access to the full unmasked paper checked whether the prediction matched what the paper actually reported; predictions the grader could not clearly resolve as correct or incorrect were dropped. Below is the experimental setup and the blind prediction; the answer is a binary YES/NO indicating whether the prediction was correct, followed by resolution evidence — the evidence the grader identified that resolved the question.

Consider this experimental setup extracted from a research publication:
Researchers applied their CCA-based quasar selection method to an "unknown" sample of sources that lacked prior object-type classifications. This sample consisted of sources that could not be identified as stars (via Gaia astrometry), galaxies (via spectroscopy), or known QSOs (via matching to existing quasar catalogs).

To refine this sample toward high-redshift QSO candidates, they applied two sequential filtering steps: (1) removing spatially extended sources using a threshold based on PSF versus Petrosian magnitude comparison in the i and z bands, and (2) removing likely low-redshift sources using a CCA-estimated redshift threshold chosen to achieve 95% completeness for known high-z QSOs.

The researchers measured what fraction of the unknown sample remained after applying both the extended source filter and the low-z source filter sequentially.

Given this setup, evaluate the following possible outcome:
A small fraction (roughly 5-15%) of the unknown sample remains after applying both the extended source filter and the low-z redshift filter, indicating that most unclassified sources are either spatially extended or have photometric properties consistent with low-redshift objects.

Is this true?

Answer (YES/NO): YES